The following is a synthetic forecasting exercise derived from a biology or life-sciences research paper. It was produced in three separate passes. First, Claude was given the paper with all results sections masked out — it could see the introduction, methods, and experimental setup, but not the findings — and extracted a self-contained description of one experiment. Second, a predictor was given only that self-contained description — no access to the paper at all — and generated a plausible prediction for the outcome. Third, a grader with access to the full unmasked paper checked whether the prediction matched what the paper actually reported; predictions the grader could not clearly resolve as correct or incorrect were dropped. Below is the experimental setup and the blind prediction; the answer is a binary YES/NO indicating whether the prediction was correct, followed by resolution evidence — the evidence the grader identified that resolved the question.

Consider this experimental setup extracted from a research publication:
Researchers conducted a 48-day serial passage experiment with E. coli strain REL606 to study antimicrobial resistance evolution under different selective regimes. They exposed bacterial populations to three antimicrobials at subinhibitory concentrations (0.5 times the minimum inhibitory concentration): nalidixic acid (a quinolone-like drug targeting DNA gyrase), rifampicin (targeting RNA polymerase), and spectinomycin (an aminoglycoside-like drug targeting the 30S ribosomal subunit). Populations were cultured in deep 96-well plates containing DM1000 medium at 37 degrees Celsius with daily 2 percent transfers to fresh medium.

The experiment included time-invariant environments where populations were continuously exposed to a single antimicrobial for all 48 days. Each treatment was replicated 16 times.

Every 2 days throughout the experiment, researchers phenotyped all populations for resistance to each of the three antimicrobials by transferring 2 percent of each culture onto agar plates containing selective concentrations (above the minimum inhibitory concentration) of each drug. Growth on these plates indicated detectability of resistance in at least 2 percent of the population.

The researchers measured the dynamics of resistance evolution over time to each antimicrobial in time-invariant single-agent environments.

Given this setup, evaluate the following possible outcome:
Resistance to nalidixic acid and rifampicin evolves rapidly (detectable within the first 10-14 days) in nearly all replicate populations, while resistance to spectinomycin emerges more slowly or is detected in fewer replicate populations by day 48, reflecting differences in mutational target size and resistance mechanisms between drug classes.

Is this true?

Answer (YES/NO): NO